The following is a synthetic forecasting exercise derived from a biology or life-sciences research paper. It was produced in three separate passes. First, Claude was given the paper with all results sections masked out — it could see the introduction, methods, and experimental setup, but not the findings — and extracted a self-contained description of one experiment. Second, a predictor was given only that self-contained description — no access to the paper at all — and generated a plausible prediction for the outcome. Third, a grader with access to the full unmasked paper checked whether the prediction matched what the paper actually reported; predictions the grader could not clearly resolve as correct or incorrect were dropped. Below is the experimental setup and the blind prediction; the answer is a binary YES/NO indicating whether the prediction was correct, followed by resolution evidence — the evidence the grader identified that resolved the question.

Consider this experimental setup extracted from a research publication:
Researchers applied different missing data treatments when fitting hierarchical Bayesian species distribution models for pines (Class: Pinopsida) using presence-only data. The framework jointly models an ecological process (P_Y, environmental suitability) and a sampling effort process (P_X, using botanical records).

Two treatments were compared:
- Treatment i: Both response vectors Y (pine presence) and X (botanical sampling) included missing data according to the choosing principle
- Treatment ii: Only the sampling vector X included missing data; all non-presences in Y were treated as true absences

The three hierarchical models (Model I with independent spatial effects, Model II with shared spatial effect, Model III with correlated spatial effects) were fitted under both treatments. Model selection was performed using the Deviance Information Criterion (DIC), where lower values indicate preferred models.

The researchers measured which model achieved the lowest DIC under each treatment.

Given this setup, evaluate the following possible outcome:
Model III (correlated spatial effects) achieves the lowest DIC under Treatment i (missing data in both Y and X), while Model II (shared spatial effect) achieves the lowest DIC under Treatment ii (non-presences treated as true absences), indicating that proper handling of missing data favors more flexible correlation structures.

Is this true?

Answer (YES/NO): NO